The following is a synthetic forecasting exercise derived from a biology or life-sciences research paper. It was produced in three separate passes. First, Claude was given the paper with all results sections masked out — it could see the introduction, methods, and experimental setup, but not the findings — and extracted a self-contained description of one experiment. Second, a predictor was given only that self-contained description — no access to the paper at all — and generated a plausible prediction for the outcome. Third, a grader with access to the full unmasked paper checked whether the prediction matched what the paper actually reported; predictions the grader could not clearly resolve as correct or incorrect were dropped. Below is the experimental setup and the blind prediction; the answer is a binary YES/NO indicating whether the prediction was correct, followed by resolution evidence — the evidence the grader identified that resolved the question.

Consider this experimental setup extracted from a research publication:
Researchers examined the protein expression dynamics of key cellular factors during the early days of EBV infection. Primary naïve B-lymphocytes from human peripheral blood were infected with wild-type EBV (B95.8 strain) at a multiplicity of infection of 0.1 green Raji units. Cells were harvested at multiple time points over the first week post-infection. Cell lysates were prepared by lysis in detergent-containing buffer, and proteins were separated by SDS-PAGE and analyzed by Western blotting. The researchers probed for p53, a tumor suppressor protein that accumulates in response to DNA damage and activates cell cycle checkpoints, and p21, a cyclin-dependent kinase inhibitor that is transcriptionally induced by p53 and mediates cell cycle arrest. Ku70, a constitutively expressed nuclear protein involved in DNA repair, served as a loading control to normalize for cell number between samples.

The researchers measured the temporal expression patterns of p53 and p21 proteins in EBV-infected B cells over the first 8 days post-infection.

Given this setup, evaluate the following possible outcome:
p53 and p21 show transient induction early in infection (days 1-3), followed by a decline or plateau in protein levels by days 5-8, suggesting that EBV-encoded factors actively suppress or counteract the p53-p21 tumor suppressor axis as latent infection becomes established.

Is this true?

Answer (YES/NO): NO